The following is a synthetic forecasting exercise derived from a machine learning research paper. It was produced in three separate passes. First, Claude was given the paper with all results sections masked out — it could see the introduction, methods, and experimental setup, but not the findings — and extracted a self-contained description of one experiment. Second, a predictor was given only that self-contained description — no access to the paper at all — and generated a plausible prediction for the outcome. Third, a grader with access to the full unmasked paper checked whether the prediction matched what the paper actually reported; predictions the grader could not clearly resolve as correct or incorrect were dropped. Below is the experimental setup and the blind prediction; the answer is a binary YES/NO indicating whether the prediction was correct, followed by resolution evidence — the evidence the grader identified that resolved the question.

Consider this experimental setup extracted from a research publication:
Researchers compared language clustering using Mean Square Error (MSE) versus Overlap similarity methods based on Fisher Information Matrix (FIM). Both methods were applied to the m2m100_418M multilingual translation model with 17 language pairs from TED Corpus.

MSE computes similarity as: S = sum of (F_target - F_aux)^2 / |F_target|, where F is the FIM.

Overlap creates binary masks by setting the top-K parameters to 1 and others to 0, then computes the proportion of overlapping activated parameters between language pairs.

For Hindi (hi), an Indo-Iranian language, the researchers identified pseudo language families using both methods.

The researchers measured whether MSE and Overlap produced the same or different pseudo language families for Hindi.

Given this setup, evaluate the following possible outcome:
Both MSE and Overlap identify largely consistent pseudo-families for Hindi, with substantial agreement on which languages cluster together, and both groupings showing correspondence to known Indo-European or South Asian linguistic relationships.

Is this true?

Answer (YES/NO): NO